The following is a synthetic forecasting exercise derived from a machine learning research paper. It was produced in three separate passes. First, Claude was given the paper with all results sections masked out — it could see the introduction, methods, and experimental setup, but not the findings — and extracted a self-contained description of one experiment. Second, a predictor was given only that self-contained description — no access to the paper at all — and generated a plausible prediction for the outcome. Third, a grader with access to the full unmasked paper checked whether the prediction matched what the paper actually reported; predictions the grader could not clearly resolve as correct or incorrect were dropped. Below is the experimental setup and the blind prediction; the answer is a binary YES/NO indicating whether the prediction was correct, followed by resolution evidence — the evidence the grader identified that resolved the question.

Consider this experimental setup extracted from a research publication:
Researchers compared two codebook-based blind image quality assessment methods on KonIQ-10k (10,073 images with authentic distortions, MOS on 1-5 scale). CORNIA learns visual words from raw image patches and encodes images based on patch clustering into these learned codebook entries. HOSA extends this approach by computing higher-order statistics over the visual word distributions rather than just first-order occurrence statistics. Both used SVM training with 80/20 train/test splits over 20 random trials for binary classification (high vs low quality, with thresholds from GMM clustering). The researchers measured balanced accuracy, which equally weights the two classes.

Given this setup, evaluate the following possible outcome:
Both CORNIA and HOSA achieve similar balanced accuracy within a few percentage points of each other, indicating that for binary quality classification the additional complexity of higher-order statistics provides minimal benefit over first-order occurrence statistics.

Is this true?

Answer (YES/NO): YES